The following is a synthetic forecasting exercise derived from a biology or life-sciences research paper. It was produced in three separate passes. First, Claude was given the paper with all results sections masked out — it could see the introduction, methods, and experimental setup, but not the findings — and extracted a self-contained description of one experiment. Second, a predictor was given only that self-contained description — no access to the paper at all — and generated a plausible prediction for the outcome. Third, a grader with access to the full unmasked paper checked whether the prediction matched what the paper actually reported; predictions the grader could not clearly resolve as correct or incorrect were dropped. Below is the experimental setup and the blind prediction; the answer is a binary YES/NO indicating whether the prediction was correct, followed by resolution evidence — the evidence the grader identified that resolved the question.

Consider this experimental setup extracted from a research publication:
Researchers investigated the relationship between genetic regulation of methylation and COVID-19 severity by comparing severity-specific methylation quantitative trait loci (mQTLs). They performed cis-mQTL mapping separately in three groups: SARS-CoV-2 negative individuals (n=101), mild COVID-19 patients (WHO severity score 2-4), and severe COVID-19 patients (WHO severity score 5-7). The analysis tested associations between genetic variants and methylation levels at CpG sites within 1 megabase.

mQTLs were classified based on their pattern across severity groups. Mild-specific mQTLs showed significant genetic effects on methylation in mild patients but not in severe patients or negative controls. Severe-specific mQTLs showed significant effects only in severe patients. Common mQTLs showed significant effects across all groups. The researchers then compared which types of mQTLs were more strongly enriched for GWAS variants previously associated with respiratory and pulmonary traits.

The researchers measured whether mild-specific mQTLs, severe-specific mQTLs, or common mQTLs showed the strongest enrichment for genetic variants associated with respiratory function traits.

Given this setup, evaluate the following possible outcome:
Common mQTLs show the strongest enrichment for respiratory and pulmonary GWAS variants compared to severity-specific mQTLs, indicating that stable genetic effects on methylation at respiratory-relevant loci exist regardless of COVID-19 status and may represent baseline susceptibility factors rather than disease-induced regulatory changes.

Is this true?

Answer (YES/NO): NO